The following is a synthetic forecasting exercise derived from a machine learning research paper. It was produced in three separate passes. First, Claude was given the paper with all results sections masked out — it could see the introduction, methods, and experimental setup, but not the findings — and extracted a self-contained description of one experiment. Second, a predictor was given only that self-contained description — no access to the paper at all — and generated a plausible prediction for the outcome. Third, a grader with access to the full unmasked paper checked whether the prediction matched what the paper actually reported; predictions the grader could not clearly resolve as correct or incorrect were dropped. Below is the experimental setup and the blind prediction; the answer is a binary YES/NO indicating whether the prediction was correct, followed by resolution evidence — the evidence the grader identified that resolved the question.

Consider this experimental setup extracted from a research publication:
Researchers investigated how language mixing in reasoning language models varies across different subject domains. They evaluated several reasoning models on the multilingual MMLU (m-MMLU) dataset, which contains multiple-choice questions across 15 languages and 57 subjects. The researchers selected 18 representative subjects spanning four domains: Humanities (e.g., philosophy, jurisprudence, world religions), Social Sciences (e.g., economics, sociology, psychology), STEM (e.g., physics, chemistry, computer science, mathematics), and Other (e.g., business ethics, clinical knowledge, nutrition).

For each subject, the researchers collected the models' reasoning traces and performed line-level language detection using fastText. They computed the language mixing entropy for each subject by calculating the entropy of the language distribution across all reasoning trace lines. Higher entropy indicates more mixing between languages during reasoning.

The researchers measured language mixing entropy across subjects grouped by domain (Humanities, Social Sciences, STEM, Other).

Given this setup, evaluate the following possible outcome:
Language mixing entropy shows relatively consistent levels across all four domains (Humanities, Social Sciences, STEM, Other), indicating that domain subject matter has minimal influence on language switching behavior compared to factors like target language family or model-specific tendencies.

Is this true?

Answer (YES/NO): NO